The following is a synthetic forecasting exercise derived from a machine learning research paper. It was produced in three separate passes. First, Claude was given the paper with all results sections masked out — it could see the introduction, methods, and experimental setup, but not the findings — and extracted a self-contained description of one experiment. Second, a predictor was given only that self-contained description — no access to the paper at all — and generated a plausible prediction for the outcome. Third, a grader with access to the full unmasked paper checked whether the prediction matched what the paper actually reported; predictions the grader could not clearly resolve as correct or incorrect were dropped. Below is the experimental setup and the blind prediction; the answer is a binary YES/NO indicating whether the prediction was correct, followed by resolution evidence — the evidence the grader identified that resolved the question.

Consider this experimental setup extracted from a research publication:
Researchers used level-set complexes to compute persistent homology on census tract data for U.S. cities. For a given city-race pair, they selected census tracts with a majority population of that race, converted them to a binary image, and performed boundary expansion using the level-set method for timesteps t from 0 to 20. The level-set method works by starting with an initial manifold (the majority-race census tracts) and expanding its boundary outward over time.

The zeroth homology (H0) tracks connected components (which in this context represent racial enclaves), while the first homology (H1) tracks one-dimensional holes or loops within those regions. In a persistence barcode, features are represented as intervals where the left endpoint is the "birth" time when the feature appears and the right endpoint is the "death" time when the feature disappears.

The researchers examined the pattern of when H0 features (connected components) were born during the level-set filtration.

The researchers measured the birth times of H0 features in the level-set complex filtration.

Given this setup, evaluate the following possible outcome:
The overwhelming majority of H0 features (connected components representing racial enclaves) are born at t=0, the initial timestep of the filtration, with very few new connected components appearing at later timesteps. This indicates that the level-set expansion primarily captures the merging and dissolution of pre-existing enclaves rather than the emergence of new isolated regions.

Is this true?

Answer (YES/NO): NO